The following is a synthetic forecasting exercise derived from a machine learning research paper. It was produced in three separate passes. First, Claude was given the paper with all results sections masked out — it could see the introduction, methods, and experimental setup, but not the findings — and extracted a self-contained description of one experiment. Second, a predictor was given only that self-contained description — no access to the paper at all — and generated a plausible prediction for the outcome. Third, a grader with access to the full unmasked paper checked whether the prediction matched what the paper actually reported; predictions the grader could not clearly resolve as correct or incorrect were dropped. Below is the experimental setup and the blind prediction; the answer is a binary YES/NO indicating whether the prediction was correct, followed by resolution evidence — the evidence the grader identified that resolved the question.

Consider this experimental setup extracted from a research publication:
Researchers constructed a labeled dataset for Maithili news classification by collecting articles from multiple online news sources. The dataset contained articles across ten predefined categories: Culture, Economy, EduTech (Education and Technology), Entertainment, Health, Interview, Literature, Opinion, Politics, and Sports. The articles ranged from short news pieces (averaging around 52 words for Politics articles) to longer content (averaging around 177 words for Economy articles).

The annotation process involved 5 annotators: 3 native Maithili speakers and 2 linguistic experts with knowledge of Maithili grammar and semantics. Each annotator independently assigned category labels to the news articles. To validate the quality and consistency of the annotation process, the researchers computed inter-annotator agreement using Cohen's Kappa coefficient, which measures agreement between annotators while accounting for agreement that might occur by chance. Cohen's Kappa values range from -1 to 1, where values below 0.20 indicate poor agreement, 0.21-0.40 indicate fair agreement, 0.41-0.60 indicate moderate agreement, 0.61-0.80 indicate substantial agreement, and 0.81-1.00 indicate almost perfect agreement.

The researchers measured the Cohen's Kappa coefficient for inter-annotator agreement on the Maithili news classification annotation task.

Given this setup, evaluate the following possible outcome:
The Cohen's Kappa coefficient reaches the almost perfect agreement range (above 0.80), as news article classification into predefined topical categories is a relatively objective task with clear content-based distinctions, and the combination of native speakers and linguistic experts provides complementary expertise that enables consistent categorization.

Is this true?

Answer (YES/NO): YES